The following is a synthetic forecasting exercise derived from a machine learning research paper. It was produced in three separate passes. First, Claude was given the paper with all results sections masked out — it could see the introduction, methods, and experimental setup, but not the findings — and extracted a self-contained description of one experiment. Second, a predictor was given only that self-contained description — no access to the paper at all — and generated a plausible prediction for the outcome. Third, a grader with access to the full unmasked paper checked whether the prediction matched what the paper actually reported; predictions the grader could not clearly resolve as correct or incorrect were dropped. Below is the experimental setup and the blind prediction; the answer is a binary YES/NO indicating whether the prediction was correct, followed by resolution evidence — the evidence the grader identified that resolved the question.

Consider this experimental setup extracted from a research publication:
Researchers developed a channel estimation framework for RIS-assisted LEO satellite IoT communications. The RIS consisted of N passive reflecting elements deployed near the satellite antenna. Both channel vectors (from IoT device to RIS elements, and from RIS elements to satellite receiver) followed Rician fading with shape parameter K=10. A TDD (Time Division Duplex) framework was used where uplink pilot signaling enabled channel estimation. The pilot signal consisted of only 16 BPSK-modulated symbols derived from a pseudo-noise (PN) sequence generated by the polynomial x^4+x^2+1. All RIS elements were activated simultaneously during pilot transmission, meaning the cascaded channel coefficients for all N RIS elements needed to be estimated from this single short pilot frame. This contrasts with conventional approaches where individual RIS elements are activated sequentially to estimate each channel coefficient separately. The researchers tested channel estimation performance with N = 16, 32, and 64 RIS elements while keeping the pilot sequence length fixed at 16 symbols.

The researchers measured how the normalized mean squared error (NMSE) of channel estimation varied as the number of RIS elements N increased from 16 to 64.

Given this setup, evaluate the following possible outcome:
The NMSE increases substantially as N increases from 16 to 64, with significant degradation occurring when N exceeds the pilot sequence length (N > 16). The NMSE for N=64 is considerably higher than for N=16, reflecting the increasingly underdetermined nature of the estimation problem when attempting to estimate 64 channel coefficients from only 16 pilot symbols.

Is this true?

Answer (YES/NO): NO